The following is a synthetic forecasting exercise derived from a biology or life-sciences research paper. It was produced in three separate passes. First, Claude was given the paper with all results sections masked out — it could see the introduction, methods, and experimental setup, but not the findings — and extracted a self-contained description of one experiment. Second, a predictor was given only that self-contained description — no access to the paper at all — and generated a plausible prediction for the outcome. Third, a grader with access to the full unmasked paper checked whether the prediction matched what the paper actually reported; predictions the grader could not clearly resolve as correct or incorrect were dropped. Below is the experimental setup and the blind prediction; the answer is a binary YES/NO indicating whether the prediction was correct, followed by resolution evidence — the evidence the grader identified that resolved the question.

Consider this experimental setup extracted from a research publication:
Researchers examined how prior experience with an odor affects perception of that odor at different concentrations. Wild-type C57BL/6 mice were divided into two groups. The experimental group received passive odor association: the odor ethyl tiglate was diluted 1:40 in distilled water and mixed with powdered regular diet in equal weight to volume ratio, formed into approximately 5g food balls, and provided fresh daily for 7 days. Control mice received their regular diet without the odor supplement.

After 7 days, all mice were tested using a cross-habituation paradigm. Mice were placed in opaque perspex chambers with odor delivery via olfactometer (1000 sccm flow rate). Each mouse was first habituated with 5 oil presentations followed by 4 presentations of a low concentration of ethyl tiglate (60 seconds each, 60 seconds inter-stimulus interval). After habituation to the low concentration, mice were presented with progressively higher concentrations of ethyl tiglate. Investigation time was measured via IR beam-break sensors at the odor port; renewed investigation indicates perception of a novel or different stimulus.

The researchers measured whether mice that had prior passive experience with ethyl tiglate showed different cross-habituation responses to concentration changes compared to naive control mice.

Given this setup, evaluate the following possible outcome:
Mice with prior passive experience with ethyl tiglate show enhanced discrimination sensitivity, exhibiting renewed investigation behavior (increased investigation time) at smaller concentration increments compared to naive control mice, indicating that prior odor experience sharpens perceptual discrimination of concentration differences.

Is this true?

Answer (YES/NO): NO